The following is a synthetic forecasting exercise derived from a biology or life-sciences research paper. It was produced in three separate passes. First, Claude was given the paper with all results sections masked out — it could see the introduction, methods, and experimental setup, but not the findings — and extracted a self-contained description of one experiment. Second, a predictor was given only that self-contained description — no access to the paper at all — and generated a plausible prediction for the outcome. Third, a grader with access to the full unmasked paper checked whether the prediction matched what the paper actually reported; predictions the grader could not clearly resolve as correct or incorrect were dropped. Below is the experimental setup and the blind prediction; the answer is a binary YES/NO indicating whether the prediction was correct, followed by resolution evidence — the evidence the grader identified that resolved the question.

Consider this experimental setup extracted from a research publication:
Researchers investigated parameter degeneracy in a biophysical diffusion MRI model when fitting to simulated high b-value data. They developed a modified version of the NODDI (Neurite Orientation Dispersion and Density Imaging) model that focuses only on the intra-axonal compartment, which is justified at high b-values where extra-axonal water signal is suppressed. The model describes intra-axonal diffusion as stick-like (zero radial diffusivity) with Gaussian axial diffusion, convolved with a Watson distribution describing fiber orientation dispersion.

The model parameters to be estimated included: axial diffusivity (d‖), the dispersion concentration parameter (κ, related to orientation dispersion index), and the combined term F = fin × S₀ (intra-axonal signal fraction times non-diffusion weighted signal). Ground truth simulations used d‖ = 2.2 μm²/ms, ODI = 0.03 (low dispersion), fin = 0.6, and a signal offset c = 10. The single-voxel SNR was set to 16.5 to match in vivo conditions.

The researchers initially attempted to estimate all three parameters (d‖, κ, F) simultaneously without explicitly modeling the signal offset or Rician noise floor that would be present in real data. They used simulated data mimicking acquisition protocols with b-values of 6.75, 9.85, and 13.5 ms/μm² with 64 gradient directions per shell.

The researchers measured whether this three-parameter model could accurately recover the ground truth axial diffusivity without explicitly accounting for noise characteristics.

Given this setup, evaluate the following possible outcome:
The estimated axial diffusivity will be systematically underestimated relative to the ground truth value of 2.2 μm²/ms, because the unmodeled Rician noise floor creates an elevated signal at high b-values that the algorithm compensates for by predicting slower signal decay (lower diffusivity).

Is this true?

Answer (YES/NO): NO